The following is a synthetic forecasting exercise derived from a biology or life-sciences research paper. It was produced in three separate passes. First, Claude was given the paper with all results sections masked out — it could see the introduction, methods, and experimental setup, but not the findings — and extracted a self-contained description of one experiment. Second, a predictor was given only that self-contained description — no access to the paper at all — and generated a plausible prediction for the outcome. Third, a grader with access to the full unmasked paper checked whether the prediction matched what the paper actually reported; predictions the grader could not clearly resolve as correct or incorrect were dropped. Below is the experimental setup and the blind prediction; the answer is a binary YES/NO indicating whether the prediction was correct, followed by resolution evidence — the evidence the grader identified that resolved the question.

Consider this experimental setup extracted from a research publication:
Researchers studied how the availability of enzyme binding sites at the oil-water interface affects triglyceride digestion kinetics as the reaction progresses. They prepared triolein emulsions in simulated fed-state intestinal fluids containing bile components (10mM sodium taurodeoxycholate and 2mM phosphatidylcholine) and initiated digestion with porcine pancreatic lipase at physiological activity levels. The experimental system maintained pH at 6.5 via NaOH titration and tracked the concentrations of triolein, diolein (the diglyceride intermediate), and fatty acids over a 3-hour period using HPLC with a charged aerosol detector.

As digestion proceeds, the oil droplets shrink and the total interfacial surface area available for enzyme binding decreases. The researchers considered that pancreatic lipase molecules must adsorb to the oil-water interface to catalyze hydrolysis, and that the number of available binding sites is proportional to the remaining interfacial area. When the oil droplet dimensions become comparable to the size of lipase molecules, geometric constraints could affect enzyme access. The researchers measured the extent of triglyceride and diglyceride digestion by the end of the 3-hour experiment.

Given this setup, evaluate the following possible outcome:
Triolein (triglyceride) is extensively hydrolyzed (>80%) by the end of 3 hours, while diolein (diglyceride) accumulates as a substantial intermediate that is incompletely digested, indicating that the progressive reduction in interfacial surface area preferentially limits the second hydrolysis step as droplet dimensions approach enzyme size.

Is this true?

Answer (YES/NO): NO